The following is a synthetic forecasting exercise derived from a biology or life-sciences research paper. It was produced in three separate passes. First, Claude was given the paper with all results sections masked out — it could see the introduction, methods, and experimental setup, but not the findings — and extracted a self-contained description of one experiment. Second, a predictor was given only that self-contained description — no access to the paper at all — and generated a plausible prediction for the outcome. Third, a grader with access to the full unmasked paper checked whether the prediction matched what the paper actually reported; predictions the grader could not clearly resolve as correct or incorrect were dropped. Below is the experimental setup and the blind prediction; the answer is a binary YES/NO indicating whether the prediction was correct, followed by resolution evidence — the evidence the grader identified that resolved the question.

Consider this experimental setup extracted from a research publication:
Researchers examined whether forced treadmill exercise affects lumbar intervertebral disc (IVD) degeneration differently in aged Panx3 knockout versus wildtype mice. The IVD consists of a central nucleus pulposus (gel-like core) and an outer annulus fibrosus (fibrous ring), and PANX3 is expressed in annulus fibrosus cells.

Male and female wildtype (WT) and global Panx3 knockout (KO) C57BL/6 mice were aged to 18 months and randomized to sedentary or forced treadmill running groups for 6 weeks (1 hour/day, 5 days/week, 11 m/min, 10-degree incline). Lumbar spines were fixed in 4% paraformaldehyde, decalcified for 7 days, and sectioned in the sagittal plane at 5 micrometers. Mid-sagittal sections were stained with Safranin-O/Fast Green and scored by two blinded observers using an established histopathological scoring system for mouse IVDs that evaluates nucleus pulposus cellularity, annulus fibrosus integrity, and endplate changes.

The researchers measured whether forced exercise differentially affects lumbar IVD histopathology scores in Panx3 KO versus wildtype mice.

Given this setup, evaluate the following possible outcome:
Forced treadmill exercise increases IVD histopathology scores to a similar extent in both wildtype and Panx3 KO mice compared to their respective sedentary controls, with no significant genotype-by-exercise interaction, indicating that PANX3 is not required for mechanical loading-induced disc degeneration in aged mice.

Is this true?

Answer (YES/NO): NO